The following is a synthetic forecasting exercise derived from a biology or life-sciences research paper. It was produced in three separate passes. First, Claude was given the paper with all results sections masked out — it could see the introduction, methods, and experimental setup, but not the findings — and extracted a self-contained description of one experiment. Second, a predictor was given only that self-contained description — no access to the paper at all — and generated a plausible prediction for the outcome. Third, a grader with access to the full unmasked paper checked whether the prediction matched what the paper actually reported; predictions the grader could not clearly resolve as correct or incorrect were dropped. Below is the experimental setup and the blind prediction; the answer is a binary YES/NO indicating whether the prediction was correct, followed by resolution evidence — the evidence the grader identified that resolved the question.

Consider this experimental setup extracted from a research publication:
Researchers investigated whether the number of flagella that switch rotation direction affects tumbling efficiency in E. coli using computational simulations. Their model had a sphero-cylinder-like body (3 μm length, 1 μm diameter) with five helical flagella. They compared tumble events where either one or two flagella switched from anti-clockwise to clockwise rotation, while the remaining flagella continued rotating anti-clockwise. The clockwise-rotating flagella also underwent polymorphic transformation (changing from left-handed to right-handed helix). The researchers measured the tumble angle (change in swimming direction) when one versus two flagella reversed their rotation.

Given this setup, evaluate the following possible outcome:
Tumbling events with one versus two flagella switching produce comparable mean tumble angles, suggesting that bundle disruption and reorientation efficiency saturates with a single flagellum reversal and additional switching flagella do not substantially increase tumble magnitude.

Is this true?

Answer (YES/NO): NO